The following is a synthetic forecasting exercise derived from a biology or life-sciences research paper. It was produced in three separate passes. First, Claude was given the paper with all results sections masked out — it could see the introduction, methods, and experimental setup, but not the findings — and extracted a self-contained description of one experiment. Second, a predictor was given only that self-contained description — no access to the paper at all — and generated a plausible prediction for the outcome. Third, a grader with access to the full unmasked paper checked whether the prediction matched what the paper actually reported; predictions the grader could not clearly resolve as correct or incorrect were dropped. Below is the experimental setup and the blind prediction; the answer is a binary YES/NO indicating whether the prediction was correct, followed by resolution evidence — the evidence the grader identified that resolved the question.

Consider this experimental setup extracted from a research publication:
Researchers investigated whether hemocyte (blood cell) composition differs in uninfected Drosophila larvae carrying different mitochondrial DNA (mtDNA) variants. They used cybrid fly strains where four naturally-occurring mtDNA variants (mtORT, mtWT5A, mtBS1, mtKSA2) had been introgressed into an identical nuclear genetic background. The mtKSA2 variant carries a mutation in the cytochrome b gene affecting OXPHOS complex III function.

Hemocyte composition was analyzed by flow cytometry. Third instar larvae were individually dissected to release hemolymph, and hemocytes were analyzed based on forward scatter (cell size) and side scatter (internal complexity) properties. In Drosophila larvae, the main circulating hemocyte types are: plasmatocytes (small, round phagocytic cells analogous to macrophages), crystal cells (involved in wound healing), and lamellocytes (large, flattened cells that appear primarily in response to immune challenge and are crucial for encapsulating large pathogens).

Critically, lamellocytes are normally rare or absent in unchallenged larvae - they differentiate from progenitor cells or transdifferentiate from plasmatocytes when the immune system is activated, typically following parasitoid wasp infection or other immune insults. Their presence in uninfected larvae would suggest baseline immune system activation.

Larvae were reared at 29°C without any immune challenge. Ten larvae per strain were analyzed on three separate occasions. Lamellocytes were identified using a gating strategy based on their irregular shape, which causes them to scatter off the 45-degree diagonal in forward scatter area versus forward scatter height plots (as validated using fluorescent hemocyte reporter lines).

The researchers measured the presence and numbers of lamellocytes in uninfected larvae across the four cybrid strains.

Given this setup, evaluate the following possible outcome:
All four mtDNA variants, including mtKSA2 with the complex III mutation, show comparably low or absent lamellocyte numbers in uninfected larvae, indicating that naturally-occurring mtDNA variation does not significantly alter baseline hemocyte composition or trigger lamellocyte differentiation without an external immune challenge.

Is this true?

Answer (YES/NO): NO